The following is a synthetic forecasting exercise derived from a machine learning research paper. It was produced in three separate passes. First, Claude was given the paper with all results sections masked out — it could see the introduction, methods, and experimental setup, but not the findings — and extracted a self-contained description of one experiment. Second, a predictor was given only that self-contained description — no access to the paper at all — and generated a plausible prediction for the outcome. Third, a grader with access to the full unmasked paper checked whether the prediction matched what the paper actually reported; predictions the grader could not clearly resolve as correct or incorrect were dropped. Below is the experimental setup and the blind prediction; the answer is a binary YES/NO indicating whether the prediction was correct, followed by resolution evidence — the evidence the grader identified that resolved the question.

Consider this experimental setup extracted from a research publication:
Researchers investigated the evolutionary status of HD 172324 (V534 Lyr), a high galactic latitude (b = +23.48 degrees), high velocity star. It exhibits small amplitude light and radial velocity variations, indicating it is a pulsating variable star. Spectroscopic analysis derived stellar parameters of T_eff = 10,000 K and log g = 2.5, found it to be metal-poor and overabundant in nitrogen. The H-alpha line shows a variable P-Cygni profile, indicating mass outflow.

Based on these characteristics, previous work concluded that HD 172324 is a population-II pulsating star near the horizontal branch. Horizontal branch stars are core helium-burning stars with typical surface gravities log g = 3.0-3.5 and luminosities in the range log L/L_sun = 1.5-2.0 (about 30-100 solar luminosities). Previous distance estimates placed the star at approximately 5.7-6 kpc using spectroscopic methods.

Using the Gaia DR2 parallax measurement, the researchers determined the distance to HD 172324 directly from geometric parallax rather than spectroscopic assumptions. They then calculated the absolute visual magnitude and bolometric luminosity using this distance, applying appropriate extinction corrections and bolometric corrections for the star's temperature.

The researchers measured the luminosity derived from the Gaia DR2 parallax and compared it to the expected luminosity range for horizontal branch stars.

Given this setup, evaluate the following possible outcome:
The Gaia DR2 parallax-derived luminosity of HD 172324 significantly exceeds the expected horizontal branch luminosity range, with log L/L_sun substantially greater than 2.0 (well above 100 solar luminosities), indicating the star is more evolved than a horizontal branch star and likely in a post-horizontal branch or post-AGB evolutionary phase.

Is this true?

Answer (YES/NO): YES